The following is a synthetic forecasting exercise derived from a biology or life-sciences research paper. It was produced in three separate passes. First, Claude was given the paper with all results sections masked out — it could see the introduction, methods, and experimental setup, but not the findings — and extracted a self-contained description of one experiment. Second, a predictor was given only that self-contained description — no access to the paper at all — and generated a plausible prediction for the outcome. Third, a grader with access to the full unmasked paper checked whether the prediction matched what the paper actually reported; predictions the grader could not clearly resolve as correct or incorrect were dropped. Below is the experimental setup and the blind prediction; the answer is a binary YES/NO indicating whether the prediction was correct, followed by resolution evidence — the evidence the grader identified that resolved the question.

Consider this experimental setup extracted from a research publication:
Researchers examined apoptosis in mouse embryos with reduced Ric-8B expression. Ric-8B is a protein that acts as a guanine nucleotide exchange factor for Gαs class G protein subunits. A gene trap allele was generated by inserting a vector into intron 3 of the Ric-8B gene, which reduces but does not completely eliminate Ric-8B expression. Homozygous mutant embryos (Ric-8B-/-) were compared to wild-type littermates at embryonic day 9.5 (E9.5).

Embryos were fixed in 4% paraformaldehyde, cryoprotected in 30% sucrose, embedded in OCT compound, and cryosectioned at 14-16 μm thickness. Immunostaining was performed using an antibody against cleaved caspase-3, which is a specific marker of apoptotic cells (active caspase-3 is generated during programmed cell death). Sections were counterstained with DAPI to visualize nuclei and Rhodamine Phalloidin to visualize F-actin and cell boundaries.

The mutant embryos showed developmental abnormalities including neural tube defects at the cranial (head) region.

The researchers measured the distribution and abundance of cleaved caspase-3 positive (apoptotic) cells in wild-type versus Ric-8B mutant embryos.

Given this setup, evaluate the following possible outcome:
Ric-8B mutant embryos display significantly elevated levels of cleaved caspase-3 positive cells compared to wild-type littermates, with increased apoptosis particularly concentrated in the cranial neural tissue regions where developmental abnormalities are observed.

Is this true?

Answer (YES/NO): YES